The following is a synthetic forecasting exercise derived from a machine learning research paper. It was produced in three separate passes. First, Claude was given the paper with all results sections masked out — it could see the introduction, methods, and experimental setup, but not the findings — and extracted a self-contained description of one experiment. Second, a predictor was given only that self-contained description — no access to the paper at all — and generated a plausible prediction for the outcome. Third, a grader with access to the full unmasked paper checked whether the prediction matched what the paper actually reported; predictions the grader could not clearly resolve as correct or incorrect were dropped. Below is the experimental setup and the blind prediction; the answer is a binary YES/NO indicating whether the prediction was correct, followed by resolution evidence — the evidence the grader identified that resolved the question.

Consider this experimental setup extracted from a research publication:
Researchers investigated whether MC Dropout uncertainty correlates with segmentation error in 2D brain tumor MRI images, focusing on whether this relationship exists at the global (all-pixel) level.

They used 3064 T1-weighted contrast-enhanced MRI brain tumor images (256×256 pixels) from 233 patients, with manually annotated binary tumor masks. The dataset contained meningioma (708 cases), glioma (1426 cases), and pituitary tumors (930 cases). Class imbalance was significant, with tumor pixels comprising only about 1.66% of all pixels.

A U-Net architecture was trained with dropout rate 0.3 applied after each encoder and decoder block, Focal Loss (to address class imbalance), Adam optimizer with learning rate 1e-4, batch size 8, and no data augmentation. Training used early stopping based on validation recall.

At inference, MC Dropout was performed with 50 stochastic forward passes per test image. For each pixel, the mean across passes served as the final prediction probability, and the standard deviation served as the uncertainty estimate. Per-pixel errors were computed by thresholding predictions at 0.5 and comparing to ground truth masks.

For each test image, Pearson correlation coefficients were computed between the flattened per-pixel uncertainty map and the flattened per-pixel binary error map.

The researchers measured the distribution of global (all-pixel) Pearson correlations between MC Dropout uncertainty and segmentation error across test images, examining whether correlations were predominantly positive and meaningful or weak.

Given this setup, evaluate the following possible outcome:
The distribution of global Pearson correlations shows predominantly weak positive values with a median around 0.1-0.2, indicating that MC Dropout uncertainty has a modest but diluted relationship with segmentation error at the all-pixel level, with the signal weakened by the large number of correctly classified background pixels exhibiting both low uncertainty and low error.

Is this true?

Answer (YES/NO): NO